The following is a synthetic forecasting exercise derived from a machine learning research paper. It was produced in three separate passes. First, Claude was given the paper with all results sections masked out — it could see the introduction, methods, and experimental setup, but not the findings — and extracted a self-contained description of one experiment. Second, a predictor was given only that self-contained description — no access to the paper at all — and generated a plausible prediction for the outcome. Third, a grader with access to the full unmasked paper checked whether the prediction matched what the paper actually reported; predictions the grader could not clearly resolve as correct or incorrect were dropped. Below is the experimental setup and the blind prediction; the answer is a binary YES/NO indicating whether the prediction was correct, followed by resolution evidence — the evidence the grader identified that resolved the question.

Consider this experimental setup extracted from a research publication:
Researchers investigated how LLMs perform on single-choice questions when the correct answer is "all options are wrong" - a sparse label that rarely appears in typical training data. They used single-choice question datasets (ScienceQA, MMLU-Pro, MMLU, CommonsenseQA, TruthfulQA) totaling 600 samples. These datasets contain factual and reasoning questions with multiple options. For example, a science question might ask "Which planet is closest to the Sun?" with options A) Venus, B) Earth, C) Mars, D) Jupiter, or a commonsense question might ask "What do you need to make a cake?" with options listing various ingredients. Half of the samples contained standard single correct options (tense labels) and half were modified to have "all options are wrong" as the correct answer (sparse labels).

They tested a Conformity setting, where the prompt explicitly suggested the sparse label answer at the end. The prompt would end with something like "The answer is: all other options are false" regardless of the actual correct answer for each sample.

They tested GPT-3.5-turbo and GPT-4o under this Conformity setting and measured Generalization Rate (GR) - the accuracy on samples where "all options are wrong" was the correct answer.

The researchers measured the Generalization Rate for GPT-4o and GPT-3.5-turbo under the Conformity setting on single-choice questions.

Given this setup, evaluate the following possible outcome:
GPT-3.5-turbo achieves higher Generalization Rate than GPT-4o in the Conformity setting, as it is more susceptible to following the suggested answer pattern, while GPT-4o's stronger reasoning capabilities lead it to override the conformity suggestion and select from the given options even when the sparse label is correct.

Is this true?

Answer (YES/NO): NO